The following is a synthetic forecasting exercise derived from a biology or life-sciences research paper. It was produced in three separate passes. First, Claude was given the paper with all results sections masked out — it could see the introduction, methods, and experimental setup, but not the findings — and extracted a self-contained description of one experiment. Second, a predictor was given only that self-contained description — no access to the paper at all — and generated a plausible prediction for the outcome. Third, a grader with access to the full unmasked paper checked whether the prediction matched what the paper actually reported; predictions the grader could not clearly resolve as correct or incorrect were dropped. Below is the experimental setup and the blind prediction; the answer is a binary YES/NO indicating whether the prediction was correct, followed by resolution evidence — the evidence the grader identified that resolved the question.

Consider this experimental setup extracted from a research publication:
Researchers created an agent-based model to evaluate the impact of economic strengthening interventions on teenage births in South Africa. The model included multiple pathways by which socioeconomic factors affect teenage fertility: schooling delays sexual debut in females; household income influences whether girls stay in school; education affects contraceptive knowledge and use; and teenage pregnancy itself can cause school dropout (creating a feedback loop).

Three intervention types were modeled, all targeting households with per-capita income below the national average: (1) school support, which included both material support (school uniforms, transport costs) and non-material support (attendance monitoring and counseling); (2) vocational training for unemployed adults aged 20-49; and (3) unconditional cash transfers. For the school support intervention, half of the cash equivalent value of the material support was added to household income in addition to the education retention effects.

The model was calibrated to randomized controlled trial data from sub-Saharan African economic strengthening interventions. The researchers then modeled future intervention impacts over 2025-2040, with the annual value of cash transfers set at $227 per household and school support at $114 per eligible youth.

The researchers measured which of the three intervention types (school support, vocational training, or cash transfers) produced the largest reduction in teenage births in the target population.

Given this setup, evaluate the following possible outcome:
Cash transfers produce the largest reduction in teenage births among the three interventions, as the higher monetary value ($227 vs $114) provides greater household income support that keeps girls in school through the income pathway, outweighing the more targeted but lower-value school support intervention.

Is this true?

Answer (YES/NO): NO